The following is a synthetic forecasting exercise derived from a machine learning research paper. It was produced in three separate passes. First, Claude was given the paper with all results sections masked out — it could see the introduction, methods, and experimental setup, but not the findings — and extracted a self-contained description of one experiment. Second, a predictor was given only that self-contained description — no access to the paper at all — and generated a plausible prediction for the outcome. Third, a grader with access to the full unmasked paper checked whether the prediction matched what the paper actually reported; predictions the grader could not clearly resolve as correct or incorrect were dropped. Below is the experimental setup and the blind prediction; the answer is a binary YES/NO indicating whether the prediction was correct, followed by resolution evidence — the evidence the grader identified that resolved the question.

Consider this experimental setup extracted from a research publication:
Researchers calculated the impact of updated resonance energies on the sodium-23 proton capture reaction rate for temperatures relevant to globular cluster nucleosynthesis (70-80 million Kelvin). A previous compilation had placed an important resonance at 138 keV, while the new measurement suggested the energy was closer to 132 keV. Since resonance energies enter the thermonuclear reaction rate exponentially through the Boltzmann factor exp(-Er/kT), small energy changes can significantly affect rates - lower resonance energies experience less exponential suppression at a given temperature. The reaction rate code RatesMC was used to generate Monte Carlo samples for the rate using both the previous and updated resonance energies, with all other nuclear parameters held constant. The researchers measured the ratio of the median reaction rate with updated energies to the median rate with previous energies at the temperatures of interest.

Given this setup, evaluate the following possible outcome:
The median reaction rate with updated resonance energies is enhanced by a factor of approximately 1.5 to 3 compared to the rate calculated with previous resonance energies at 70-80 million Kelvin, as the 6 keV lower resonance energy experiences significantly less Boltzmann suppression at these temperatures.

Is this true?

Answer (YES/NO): YES